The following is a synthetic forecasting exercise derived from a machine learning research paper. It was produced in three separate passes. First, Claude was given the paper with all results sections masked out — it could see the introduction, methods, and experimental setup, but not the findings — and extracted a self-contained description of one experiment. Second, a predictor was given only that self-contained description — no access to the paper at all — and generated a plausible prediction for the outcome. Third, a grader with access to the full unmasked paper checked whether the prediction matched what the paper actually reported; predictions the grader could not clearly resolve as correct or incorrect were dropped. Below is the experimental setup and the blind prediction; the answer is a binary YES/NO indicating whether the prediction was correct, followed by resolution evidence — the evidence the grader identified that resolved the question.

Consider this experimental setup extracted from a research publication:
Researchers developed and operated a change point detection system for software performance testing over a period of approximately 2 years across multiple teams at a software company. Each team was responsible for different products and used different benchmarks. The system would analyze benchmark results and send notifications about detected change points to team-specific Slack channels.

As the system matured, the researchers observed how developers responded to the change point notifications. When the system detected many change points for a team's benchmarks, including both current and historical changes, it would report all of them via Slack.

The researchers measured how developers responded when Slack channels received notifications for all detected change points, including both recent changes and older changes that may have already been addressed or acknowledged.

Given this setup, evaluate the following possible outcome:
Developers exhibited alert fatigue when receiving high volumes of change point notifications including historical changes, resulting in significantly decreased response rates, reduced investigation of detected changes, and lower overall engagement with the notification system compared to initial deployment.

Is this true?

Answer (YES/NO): NO